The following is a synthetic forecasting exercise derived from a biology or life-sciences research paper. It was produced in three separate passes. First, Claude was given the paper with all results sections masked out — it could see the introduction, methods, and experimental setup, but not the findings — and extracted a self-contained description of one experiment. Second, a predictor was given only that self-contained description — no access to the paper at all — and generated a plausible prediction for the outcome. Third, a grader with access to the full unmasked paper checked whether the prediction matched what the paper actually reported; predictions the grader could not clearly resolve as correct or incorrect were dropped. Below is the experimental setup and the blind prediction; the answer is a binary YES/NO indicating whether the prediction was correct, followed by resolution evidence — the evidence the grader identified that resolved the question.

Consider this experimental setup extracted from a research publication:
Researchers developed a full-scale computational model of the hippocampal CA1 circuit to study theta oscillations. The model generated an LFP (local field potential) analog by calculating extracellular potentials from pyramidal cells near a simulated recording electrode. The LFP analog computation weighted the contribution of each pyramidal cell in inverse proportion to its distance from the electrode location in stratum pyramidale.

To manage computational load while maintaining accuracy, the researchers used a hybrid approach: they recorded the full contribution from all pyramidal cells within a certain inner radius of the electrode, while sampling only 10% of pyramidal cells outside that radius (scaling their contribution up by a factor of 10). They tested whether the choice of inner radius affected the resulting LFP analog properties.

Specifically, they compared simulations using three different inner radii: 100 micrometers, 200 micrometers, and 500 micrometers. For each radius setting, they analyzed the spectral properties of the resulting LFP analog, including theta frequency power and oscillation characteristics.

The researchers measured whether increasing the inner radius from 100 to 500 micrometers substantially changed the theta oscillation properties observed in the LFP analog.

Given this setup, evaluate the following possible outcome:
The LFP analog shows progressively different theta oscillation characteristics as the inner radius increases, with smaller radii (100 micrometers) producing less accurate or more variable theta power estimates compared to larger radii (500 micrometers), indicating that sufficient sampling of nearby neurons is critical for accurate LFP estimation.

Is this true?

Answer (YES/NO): NO